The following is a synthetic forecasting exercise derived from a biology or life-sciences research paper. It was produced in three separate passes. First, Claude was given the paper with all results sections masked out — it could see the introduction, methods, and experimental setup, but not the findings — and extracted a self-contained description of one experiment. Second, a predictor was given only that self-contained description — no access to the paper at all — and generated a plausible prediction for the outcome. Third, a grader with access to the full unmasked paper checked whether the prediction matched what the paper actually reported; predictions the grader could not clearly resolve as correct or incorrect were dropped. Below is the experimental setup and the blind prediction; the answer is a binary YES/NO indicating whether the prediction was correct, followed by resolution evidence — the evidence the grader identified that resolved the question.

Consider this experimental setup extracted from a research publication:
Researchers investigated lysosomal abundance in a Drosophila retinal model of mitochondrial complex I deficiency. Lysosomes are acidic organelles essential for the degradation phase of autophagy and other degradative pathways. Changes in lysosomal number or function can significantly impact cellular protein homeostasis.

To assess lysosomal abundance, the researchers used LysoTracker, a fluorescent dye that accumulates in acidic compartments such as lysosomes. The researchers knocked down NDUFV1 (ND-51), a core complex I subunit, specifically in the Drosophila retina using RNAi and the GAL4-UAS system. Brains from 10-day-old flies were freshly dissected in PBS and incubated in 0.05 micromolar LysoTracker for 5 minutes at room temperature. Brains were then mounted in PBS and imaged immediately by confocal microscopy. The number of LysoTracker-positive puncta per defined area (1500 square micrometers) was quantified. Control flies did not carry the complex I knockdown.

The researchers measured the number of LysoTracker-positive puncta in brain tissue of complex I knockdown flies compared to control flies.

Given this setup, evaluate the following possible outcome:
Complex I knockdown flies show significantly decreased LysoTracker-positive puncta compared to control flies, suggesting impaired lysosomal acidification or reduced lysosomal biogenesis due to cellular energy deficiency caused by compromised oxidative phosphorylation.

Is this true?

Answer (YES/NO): NO